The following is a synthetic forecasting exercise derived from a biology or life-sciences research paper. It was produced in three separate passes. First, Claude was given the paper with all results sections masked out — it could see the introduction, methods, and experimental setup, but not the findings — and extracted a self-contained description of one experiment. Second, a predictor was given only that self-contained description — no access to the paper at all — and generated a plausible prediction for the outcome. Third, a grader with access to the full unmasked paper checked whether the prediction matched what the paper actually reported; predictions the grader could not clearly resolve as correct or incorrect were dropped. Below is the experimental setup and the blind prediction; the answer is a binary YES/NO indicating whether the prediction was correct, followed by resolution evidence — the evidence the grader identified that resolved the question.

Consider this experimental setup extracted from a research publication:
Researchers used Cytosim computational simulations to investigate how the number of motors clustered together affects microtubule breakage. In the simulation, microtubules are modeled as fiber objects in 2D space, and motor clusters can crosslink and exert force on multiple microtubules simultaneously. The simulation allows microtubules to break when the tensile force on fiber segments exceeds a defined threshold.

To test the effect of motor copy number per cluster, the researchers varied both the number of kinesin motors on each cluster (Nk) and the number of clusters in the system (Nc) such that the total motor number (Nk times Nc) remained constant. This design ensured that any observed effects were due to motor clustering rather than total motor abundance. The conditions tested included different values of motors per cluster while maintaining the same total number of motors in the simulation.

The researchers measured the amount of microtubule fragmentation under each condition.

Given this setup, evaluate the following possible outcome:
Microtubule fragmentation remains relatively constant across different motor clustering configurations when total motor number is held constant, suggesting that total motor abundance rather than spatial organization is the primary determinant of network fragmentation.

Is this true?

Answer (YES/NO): NO